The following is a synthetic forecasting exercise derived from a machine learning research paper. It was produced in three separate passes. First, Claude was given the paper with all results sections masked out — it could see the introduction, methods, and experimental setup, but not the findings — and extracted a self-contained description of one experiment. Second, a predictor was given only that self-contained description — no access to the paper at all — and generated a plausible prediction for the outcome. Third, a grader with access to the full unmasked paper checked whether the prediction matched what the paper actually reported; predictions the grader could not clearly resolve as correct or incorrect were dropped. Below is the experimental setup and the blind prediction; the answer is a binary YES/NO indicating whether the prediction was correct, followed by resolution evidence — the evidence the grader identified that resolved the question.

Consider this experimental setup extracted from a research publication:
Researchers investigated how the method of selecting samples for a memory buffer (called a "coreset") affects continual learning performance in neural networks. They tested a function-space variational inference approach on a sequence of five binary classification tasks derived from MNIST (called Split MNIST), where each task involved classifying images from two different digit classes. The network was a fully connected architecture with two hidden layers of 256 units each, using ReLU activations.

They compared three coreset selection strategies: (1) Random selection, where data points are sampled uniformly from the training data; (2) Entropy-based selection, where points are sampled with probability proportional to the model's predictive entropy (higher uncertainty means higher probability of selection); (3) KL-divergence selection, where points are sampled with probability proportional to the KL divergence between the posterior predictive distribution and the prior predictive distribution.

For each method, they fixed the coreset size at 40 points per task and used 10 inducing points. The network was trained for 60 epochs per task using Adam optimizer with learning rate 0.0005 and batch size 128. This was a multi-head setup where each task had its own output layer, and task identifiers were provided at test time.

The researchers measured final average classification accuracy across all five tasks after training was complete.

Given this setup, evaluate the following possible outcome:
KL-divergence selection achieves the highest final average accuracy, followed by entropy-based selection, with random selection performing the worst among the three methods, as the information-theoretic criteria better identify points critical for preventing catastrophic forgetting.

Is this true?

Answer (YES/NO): NO